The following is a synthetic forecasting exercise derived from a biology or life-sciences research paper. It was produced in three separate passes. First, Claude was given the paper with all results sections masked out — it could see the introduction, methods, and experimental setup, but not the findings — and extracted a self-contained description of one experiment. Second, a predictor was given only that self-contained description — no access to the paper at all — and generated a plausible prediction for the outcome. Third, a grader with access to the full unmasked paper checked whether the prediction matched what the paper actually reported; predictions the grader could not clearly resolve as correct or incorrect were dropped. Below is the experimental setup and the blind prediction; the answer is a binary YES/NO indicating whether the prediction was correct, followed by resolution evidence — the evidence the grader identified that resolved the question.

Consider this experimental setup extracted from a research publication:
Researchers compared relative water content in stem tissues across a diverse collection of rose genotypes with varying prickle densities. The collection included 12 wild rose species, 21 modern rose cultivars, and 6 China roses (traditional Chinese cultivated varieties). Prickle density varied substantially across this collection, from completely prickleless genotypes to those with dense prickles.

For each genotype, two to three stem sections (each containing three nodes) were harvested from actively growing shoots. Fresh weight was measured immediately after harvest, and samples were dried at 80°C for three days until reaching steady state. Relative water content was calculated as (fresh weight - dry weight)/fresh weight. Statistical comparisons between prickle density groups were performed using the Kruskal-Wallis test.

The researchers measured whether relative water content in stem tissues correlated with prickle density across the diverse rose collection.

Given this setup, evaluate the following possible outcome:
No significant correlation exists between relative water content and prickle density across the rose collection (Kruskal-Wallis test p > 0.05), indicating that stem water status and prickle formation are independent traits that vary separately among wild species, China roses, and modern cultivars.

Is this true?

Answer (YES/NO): YES